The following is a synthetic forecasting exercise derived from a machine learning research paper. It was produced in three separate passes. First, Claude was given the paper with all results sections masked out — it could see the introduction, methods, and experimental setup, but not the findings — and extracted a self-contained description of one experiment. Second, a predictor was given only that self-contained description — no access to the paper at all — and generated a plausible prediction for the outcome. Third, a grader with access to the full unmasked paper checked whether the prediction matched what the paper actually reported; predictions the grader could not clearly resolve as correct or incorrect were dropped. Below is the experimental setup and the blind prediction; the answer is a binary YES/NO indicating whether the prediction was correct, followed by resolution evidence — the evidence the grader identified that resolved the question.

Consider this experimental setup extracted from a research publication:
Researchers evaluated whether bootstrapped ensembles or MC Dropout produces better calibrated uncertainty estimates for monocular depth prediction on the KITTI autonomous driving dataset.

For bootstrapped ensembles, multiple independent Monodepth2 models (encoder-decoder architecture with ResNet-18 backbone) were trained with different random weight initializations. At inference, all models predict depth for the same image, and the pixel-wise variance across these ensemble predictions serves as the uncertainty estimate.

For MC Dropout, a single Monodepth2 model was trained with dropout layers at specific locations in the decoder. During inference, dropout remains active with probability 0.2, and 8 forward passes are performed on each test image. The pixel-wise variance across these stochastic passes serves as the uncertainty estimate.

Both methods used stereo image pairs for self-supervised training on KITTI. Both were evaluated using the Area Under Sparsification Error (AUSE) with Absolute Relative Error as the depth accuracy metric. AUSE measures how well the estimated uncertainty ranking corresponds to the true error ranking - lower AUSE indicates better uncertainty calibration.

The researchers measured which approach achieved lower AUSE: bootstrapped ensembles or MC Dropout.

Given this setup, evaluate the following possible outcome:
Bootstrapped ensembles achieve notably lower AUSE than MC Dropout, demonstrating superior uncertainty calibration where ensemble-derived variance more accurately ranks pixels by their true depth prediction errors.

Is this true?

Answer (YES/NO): YES